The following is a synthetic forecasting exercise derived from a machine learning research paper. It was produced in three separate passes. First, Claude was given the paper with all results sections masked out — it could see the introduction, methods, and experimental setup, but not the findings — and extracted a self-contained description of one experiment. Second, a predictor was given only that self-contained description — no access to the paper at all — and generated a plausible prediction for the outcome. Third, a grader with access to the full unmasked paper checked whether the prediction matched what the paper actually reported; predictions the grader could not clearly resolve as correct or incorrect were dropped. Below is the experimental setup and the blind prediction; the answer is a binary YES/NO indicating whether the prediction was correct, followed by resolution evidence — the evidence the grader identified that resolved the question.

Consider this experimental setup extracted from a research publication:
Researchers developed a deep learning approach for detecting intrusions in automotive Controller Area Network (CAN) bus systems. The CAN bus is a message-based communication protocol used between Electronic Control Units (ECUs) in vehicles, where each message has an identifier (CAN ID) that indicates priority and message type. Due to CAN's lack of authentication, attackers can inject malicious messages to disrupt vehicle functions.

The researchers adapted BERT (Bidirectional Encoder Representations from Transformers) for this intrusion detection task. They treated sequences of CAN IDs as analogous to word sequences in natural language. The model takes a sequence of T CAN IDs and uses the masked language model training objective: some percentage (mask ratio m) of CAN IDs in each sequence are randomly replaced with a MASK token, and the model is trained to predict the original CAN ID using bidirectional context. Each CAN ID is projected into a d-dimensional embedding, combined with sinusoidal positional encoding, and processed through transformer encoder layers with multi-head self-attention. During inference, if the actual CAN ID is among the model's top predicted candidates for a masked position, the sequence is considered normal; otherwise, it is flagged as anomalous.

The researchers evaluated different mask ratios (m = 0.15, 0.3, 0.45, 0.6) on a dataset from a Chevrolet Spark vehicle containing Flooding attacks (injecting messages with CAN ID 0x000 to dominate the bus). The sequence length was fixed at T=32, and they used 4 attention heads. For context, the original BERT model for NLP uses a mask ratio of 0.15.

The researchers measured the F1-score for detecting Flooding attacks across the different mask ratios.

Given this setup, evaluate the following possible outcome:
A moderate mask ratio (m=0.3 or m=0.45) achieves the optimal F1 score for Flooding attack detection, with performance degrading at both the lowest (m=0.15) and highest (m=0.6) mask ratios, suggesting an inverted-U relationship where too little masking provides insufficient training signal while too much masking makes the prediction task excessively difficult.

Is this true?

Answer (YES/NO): YES